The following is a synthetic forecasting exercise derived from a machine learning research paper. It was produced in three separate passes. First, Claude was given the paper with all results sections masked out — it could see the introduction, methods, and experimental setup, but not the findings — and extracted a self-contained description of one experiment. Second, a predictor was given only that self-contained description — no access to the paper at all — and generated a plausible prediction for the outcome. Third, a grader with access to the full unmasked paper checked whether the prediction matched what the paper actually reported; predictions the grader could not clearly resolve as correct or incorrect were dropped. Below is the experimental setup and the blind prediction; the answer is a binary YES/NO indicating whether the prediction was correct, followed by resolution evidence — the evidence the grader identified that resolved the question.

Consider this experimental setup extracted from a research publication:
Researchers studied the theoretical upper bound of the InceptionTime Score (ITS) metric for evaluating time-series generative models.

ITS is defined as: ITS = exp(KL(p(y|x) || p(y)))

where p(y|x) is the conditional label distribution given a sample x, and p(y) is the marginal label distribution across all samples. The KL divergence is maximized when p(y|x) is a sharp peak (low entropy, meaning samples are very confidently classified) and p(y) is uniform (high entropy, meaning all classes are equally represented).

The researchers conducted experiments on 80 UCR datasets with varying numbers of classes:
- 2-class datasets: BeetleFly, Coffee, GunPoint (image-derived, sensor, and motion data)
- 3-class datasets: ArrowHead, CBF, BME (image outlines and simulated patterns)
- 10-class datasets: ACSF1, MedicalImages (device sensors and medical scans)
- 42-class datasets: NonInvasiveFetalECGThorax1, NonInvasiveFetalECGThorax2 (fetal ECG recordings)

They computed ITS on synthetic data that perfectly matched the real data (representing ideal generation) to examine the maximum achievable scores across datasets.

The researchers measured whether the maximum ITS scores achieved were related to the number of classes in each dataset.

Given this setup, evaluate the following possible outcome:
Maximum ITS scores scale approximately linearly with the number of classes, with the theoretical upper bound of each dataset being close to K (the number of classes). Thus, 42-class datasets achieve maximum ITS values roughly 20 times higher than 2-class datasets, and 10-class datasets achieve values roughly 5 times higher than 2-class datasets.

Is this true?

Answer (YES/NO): YES